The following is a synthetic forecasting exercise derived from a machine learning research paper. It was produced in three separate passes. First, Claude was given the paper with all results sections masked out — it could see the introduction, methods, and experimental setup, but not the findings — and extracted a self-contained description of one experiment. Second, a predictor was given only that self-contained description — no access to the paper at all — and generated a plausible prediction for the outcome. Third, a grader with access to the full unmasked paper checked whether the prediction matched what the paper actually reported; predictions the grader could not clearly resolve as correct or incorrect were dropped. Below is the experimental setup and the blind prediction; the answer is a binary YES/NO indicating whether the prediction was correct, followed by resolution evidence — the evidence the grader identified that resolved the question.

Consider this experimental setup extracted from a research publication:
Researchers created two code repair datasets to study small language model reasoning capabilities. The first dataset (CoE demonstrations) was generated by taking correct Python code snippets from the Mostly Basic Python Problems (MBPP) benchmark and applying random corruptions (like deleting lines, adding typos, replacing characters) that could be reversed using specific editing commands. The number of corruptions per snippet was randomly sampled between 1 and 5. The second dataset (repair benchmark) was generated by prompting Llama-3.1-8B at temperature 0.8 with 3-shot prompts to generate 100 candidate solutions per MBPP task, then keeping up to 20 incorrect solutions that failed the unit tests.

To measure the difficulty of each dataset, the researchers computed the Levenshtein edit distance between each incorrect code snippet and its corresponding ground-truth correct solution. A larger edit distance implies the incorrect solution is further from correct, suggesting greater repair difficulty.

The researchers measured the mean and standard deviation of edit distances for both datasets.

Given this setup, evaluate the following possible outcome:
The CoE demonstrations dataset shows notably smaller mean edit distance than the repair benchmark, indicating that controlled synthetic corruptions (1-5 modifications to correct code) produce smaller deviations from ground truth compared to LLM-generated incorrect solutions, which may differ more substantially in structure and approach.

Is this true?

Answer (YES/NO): YES